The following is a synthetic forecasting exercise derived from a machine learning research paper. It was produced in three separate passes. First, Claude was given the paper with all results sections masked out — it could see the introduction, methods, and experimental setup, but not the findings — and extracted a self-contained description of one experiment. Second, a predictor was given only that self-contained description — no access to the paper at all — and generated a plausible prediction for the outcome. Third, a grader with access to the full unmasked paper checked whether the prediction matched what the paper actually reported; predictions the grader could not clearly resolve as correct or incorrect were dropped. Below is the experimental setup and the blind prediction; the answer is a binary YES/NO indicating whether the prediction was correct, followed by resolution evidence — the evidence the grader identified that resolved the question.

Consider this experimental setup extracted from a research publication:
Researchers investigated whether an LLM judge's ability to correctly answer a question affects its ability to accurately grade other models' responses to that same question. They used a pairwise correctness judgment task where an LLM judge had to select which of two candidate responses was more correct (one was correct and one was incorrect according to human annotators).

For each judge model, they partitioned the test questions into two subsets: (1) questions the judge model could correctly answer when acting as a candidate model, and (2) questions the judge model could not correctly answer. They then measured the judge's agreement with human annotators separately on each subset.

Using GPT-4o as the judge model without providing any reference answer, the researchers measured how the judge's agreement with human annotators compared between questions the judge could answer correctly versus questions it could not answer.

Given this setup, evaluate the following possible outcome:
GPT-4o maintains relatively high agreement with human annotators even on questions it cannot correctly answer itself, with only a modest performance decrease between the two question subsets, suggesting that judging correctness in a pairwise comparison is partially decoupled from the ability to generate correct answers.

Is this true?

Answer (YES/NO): NO